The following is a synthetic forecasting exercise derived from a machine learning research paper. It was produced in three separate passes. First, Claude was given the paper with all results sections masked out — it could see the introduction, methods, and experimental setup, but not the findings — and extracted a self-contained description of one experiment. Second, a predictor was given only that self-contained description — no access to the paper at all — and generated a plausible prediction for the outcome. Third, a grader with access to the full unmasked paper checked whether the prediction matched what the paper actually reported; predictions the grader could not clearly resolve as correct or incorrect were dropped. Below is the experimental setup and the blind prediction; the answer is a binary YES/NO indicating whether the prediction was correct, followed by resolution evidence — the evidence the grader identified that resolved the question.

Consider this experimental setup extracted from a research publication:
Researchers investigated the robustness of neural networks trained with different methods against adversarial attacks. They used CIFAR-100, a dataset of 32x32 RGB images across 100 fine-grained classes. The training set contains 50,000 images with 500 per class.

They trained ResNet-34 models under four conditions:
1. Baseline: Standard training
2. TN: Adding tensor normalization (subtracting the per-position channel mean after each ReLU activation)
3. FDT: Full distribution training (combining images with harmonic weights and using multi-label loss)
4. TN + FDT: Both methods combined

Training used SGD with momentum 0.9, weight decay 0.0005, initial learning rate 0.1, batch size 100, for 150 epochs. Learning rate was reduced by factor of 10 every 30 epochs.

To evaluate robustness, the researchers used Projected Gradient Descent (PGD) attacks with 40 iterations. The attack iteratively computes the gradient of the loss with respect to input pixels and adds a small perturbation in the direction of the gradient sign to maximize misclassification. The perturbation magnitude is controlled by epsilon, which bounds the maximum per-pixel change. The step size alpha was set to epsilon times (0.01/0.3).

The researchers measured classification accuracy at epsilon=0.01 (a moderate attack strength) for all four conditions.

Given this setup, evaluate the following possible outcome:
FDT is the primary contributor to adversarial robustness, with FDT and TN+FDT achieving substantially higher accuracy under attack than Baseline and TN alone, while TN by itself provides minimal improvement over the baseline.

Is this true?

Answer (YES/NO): NO